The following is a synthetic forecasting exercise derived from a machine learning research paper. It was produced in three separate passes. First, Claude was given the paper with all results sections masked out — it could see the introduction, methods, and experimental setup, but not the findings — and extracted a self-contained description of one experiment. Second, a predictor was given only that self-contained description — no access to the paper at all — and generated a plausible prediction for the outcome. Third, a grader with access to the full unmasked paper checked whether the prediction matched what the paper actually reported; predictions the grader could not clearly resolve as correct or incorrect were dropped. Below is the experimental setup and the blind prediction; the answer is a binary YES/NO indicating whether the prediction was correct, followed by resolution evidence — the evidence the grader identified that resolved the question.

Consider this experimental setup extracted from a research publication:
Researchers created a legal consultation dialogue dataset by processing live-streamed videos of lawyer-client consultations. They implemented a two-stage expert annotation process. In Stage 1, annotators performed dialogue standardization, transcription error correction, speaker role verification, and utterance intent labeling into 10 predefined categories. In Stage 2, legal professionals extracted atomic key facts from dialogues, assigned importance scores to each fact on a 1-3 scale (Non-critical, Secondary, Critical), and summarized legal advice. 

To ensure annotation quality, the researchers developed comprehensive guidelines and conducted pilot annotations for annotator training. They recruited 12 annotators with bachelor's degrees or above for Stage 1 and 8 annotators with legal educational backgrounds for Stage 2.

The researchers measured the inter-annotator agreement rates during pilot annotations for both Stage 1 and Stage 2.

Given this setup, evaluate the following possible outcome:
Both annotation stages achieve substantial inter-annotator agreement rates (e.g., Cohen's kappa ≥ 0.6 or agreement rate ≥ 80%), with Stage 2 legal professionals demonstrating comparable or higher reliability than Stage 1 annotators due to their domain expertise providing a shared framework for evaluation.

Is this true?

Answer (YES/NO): NO